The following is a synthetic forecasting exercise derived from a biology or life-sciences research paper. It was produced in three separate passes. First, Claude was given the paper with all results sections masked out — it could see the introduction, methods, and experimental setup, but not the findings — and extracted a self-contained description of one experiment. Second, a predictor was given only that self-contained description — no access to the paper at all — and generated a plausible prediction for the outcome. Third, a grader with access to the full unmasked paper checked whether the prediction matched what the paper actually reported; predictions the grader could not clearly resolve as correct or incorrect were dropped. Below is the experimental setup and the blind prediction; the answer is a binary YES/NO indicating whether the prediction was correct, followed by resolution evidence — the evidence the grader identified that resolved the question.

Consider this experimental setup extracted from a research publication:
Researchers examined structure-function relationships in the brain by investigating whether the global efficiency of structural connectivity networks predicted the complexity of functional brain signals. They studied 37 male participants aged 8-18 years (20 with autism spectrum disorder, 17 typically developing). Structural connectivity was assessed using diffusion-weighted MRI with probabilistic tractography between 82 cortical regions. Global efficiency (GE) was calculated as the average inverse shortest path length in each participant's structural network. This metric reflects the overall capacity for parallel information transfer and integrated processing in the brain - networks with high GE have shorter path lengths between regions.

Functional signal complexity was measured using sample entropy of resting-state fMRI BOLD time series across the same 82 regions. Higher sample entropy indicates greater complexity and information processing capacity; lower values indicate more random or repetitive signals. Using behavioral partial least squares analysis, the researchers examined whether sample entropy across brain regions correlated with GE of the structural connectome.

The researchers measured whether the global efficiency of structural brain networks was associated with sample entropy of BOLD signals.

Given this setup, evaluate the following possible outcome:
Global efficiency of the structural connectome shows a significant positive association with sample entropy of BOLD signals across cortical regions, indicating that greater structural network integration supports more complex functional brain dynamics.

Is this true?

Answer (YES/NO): YES